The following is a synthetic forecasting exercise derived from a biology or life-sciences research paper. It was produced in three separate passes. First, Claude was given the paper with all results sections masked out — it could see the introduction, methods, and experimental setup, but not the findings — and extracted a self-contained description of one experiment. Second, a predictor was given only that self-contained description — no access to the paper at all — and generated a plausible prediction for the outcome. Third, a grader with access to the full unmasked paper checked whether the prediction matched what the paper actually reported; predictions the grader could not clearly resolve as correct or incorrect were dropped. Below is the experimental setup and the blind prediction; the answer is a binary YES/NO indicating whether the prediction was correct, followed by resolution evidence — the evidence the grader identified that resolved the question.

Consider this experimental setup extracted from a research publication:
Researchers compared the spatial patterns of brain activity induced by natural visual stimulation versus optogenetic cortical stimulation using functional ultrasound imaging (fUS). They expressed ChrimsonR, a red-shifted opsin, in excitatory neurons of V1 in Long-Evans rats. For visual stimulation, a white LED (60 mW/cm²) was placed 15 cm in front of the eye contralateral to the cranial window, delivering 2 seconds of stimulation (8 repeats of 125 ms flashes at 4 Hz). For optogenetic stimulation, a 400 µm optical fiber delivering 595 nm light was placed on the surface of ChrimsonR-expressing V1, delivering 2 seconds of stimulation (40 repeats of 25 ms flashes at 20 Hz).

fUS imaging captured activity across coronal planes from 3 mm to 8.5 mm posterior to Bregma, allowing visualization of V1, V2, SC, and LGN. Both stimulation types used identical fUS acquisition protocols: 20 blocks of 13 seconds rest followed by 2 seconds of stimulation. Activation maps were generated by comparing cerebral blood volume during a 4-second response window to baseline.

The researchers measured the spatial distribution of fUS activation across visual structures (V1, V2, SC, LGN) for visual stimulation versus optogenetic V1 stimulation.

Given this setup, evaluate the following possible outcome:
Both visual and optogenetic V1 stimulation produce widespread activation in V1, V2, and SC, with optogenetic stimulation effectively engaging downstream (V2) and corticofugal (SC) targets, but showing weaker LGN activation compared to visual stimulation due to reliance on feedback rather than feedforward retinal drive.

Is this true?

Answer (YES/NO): NO